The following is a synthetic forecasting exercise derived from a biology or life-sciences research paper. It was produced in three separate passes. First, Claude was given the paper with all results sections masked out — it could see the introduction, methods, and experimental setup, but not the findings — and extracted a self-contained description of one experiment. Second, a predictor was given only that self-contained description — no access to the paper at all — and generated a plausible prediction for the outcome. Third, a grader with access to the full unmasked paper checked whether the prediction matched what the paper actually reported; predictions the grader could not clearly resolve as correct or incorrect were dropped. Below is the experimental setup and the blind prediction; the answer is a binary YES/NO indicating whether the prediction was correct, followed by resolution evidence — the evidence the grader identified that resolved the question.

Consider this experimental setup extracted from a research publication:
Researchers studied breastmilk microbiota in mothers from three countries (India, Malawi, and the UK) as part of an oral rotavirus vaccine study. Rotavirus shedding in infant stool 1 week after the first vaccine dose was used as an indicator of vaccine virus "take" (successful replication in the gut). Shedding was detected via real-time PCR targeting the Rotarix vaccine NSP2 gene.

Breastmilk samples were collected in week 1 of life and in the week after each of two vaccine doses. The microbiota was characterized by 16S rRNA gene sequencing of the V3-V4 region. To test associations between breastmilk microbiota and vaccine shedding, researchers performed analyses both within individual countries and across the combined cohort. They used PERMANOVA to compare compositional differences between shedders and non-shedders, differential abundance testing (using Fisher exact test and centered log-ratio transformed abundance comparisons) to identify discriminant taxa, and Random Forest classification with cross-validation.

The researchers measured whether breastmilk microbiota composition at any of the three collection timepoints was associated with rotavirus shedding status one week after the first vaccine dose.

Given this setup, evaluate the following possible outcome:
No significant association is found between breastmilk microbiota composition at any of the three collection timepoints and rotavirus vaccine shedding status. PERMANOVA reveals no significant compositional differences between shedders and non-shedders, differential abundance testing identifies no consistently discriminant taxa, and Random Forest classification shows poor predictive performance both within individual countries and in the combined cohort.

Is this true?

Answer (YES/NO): YES